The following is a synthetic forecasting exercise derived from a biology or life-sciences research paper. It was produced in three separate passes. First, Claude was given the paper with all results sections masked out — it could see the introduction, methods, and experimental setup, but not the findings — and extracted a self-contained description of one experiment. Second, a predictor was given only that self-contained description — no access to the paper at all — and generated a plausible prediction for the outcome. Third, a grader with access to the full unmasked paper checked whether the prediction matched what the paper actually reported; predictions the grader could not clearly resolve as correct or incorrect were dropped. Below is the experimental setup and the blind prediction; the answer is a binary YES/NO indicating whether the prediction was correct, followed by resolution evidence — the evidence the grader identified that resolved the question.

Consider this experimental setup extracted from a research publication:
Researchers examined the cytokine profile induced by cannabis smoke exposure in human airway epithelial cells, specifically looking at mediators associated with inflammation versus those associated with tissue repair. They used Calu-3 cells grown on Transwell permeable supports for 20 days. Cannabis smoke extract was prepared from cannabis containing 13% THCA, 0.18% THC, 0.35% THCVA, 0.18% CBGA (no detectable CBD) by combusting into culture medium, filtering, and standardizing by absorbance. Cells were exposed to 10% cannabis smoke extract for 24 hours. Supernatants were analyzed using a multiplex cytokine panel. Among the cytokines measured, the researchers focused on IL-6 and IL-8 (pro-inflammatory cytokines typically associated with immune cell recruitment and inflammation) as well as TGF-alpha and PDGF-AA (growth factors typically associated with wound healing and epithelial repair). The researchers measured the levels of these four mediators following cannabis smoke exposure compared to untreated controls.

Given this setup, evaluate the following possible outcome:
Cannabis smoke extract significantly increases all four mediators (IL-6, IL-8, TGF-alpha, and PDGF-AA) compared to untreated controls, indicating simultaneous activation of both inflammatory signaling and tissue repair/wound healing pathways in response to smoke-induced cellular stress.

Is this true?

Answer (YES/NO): YES